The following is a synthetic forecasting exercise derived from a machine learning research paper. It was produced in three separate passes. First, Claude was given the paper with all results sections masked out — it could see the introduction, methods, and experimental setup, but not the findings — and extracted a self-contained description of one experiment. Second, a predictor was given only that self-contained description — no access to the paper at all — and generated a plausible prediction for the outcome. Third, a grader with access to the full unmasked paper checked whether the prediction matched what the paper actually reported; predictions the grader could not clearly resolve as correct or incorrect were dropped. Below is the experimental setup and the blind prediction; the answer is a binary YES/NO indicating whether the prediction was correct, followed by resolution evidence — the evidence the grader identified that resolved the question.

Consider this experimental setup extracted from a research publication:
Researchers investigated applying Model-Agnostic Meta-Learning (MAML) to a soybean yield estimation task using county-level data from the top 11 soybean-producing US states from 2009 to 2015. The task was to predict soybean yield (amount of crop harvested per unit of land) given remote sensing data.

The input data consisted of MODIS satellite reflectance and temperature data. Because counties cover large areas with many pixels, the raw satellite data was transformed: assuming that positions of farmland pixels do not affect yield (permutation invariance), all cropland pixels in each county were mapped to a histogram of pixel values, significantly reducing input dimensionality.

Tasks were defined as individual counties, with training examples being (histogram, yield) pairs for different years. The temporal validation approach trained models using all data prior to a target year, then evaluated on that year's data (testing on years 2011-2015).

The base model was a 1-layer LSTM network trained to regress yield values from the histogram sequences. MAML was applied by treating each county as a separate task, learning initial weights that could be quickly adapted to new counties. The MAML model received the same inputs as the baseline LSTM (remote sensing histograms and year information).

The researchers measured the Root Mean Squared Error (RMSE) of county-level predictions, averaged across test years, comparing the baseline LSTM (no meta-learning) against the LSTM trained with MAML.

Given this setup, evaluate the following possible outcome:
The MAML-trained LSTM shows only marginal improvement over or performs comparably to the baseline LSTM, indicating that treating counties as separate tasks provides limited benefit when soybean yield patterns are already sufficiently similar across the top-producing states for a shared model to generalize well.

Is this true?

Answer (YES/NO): NO